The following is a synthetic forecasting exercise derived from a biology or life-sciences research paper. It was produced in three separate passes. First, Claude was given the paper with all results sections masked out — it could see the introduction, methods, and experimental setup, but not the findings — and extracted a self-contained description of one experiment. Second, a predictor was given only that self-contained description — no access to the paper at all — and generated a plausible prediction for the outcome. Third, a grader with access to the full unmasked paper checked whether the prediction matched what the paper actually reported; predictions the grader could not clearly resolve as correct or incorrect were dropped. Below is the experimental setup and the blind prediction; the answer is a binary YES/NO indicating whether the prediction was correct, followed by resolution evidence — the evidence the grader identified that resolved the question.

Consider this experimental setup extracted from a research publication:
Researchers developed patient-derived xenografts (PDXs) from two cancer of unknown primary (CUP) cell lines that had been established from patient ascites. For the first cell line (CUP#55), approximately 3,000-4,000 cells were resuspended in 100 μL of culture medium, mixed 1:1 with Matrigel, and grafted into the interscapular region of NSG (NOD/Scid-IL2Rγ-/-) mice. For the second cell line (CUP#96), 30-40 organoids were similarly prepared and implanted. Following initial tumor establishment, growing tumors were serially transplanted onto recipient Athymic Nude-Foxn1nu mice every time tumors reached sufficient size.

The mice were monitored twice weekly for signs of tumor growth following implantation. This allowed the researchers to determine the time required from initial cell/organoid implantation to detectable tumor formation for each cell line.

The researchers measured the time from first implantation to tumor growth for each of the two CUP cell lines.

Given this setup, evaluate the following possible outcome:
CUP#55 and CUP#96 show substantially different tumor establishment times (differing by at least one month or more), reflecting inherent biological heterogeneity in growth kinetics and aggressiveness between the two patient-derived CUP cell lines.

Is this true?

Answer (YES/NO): YES